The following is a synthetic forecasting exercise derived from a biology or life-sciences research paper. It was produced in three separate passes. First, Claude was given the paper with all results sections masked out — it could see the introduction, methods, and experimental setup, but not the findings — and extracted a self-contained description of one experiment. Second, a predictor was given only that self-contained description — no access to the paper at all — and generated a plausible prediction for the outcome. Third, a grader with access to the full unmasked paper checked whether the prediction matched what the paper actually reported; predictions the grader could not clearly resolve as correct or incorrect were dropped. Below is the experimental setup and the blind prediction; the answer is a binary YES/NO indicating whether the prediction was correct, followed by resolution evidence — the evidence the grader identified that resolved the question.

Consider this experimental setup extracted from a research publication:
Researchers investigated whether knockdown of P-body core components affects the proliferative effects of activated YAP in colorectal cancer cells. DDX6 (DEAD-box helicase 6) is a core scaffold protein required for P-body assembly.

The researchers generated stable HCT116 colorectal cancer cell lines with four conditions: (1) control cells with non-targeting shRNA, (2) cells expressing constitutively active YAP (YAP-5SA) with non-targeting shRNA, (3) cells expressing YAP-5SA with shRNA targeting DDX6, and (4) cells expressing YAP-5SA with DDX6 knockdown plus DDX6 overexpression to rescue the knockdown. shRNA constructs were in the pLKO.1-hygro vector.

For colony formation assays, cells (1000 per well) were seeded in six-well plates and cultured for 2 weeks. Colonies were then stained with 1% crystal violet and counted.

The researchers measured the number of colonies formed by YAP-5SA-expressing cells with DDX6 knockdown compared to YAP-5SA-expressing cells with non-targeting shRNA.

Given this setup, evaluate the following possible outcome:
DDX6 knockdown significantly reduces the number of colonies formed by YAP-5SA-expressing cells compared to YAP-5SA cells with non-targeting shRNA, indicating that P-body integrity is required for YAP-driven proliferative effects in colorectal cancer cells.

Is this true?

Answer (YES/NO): YES